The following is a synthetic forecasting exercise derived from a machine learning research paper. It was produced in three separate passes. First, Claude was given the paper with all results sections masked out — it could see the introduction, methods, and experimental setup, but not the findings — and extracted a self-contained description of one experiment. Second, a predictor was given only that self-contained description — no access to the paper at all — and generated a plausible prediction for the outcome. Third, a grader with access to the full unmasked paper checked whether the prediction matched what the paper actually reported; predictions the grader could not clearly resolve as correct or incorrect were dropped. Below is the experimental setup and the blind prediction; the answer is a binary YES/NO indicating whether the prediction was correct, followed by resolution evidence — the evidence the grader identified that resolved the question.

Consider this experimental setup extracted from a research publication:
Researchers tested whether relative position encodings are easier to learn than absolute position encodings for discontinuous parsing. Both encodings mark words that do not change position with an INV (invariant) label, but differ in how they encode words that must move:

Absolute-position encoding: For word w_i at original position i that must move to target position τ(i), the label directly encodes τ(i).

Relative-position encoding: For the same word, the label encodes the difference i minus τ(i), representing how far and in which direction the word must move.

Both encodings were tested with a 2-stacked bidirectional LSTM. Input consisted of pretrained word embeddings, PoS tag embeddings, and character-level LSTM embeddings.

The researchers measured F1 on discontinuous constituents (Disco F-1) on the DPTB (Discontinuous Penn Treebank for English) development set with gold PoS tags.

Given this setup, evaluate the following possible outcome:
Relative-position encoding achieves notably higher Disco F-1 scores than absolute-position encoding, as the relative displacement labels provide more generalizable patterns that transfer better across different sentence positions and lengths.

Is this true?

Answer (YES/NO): YES